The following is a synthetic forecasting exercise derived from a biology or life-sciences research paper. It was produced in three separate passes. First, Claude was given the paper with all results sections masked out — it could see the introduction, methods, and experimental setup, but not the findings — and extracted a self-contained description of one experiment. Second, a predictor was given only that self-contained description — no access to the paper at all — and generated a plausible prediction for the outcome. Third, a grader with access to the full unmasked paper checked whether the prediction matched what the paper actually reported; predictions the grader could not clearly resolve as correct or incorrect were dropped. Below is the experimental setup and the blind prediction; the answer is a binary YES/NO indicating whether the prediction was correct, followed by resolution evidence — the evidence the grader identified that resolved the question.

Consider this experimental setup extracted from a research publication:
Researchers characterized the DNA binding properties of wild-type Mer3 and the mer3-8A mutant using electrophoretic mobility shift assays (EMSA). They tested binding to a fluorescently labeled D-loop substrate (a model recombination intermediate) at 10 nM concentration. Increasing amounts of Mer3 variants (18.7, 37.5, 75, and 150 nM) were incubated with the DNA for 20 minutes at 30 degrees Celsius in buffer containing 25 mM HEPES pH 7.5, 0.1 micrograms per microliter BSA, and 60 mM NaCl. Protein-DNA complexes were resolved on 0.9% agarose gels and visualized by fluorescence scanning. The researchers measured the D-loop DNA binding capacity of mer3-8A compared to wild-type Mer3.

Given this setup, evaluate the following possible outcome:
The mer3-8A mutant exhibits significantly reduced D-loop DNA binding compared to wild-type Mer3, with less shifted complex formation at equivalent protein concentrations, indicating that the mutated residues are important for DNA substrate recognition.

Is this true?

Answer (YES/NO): NO